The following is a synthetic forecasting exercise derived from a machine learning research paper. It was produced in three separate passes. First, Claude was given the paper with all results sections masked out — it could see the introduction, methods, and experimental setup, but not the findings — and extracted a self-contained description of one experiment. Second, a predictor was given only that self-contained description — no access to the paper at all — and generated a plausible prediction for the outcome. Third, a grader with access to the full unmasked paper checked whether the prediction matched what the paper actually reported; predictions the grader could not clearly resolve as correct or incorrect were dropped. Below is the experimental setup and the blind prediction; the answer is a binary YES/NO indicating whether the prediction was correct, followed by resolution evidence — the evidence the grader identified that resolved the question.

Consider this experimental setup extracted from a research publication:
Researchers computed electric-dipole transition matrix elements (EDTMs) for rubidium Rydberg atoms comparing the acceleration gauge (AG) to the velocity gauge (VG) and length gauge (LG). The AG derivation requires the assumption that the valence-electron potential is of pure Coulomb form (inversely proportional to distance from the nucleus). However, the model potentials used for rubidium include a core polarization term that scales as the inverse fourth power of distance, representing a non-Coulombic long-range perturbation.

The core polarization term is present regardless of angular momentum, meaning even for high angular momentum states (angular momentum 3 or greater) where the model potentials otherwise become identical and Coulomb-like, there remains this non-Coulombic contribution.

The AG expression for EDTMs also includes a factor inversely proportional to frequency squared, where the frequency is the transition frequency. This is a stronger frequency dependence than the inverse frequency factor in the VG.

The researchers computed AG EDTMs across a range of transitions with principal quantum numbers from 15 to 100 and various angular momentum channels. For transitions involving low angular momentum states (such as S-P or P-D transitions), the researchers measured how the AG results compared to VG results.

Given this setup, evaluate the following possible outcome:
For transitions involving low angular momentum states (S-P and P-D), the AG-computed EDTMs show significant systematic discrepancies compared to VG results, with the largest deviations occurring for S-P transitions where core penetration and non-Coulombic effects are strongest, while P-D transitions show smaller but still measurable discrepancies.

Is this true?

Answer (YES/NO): NO